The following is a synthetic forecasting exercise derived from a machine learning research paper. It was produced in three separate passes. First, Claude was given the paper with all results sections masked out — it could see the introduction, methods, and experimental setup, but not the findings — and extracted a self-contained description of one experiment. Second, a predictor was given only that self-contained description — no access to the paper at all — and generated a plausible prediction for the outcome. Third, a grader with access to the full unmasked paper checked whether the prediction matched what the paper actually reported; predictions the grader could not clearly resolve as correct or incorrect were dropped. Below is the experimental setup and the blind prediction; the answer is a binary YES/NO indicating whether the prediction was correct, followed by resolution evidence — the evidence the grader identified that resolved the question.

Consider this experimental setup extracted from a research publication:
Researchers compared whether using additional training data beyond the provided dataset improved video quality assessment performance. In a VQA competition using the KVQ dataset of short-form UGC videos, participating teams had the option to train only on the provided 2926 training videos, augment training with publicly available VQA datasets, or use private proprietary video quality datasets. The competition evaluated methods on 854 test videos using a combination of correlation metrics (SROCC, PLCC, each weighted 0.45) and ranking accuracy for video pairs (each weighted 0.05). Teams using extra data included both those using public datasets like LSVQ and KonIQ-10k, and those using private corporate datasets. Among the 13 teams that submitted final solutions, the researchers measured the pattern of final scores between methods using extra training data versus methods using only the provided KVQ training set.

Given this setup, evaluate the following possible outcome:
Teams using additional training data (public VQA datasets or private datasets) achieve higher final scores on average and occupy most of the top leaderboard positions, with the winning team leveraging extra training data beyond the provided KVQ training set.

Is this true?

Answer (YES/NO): YES